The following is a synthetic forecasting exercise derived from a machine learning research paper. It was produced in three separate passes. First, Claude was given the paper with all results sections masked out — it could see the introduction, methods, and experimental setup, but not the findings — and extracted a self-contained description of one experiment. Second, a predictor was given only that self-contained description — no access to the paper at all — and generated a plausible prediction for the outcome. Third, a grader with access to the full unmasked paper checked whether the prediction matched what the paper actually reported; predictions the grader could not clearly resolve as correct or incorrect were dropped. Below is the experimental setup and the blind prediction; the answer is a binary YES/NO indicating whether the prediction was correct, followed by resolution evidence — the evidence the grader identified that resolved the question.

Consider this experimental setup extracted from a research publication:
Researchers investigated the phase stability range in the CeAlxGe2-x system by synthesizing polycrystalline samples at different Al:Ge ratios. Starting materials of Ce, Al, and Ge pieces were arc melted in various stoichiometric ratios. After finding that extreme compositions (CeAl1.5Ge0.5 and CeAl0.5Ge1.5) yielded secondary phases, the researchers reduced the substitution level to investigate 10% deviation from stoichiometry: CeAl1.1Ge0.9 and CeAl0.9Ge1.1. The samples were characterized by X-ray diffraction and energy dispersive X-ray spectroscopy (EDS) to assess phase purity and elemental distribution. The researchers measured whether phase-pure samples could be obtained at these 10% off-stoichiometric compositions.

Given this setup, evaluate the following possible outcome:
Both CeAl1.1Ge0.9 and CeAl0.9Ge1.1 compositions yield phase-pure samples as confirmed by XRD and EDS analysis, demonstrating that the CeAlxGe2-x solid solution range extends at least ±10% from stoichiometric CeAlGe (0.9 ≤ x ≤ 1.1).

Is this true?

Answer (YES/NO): YES